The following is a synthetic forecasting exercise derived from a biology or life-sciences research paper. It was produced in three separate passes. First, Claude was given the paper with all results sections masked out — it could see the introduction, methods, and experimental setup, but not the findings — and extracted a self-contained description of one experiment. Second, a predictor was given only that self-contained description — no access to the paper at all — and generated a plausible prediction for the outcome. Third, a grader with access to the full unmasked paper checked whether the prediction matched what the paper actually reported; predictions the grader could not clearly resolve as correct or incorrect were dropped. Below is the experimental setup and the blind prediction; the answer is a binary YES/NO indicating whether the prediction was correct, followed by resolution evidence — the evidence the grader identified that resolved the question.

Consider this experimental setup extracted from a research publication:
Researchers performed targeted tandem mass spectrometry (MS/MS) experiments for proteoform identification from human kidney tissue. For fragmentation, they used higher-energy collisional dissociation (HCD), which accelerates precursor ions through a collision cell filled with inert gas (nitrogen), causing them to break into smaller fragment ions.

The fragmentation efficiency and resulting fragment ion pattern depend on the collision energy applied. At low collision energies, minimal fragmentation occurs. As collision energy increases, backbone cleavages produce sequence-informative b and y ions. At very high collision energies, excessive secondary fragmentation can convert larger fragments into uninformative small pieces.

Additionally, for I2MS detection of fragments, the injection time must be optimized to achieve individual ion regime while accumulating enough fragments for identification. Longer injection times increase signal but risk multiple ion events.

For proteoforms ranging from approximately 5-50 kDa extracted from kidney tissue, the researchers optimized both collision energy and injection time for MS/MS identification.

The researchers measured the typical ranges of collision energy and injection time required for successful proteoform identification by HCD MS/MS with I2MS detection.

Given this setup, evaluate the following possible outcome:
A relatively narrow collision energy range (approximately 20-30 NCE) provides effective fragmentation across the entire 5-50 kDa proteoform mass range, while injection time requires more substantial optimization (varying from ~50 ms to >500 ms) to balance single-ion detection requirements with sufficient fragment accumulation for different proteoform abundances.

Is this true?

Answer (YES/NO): NO